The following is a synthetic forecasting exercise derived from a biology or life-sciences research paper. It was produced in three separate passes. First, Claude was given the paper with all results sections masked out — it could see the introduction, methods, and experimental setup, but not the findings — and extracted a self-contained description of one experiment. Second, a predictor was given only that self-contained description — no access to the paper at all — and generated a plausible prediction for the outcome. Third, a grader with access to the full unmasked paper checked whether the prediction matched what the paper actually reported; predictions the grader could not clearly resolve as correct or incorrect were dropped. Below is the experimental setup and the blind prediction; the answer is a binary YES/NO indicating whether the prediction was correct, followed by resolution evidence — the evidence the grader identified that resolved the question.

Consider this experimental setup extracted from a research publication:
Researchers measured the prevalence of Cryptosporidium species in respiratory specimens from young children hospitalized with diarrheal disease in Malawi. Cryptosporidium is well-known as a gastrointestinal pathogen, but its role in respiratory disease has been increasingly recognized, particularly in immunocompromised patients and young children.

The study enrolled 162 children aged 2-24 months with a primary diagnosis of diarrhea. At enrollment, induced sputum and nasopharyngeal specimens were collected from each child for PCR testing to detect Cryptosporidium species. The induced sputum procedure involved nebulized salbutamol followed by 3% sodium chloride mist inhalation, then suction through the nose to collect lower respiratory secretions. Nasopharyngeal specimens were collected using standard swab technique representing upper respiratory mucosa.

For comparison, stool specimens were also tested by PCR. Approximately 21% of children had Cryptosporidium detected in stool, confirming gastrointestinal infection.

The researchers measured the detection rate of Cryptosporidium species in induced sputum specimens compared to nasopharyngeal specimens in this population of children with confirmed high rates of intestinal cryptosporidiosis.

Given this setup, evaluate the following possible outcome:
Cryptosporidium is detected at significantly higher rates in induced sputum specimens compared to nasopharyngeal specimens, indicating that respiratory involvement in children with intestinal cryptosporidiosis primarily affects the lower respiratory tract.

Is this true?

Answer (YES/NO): YES